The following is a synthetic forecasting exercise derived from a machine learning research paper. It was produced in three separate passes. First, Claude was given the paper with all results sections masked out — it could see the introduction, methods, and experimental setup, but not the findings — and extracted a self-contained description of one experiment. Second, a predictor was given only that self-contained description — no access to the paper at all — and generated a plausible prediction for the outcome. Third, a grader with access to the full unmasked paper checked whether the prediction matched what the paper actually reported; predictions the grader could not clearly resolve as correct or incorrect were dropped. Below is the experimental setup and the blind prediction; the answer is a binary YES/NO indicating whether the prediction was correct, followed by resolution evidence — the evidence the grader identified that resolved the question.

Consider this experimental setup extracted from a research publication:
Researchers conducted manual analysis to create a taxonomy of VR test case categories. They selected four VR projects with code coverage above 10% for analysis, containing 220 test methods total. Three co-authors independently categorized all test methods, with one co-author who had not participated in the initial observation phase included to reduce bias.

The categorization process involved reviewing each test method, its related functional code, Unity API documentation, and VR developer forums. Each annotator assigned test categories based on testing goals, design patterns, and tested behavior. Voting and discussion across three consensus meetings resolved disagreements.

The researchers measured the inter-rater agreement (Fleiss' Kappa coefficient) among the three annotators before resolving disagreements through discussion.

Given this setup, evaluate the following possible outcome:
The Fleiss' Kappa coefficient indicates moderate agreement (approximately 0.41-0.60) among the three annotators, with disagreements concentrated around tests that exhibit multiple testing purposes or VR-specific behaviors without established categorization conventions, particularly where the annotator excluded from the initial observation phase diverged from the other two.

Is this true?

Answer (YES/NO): NO